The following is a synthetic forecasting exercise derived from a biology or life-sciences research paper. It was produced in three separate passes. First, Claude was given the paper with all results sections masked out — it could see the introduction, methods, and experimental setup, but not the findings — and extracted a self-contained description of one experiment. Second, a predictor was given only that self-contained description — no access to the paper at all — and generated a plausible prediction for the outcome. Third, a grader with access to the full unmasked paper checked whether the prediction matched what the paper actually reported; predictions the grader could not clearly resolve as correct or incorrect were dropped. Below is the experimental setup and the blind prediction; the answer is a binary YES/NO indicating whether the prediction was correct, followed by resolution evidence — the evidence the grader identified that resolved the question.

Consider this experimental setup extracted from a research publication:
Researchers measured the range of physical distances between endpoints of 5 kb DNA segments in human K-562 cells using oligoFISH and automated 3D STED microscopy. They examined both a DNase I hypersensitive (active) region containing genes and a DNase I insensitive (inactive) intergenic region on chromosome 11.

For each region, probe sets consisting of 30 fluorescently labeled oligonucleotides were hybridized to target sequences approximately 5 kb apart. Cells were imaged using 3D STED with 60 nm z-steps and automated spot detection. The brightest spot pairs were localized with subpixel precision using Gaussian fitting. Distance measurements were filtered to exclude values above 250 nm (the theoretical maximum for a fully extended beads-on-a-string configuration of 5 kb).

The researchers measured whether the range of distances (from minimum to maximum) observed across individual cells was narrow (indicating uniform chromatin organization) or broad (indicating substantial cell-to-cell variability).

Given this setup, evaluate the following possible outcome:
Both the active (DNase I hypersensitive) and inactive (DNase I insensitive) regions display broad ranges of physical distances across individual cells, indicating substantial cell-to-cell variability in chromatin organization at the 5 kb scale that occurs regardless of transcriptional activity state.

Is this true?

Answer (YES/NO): YES